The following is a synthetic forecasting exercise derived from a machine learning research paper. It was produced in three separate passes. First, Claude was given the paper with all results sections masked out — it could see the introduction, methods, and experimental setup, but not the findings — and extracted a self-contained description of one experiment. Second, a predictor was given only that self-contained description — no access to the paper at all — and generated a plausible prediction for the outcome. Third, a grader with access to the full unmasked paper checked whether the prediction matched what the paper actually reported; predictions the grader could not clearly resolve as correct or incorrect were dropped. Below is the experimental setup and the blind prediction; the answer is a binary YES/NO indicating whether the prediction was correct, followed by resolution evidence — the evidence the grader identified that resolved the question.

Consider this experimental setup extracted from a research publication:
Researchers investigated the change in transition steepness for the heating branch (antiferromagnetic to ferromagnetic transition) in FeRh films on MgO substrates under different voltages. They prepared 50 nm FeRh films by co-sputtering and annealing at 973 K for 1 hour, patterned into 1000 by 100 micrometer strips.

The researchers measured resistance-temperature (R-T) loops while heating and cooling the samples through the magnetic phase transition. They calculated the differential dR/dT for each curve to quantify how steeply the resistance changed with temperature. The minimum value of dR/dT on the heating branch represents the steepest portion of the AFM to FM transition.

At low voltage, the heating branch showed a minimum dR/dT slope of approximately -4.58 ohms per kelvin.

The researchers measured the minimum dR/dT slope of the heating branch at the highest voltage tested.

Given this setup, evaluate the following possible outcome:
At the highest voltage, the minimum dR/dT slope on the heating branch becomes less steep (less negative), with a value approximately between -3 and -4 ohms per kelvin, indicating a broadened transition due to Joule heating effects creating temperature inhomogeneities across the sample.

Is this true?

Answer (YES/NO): NO